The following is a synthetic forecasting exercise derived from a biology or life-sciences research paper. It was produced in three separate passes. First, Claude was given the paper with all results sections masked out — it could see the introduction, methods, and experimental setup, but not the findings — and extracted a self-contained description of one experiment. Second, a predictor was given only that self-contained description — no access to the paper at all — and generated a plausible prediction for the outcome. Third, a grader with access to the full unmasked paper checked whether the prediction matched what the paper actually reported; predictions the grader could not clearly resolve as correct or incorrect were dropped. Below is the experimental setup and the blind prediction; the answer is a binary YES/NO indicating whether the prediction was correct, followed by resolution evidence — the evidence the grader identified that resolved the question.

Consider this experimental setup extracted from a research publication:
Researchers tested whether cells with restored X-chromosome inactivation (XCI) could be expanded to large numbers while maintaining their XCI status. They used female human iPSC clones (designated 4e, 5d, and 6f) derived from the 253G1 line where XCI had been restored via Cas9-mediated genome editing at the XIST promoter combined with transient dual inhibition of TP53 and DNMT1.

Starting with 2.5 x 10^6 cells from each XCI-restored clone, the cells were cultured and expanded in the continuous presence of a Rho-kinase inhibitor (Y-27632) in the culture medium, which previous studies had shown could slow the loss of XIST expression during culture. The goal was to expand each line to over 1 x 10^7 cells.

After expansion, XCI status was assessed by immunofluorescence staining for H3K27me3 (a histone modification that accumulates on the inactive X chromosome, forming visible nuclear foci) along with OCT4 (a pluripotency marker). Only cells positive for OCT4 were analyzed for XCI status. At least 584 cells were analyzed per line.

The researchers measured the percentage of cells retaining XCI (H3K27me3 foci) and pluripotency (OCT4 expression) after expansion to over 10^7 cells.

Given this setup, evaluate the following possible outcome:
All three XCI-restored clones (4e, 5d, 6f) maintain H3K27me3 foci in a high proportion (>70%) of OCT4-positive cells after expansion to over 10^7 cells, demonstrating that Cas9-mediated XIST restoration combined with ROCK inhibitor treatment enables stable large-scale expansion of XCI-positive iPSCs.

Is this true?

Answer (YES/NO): NO